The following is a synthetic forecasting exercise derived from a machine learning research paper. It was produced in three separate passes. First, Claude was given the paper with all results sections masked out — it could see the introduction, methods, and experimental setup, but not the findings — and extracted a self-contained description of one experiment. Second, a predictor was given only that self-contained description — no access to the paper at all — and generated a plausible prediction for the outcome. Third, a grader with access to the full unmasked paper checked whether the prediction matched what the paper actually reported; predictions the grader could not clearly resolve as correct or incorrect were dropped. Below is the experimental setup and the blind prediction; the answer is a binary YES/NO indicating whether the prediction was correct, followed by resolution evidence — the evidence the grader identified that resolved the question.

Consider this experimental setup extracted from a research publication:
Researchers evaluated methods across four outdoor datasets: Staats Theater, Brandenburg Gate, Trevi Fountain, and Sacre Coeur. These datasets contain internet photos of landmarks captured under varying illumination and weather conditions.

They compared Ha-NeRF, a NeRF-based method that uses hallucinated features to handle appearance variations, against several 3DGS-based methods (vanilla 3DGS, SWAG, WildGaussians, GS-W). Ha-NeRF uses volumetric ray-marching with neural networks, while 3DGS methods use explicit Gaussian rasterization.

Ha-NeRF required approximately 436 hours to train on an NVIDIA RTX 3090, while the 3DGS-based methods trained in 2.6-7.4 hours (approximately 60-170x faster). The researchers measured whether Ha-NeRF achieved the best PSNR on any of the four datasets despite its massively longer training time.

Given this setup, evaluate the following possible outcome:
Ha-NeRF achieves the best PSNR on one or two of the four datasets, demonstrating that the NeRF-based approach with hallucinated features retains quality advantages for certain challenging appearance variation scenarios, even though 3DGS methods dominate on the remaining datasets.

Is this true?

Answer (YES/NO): NO